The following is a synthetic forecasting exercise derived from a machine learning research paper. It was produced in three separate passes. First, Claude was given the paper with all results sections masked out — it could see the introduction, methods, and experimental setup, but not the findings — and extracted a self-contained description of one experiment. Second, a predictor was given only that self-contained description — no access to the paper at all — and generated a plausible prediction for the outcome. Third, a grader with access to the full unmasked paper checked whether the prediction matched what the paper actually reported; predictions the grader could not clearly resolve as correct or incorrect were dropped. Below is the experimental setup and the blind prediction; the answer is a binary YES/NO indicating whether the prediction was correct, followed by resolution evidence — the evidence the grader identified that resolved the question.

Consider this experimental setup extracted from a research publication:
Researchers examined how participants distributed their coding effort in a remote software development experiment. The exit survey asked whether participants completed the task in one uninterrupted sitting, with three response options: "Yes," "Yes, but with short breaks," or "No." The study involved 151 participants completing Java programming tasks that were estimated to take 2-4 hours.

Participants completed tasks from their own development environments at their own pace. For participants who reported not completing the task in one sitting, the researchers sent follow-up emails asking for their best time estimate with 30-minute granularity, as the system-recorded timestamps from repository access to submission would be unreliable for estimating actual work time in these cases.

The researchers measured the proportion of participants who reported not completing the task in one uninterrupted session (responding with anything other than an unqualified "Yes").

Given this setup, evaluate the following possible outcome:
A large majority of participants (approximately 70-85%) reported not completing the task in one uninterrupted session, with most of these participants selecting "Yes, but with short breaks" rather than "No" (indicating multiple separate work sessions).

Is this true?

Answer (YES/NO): NO